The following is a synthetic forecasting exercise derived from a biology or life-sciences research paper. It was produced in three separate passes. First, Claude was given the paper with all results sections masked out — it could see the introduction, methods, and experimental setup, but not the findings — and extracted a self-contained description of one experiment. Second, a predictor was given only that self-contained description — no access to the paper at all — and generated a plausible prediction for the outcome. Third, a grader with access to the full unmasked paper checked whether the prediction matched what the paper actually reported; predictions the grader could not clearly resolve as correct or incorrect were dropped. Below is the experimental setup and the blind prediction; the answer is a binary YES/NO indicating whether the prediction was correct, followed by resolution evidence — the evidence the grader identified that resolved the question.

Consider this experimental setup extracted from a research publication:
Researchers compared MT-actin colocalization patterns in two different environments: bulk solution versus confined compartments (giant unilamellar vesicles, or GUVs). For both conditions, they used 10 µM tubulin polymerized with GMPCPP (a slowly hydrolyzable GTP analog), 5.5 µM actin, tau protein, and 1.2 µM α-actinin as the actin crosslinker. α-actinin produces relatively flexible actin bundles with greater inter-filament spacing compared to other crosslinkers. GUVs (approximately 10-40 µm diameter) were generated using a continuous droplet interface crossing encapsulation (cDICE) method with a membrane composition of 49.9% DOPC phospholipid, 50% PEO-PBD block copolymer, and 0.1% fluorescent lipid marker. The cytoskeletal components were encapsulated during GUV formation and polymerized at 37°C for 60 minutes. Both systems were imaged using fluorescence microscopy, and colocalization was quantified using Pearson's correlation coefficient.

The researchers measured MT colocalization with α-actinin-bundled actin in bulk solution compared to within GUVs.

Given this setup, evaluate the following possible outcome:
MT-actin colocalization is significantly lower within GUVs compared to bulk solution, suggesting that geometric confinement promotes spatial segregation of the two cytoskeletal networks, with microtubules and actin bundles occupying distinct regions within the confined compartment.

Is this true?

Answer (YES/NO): NO